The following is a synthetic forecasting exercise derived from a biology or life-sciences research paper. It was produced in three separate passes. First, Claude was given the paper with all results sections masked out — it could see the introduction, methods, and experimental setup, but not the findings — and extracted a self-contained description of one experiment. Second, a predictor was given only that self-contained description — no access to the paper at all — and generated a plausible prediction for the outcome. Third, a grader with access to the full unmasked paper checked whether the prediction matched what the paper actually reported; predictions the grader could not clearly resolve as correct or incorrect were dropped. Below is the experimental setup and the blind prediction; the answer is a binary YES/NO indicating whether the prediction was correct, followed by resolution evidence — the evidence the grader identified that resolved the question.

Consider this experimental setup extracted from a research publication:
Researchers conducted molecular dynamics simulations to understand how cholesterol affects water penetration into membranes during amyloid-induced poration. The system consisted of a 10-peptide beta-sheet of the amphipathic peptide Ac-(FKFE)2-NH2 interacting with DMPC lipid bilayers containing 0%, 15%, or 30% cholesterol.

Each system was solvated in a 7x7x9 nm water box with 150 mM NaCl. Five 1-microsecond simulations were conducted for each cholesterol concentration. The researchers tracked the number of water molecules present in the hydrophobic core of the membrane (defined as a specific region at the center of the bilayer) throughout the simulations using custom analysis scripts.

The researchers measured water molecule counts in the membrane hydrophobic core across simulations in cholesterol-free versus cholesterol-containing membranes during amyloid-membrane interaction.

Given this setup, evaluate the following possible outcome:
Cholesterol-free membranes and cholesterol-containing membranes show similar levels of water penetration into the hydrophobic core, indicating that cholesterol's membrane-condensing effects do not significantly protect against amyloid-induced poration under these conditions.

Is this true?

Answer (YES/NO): NO